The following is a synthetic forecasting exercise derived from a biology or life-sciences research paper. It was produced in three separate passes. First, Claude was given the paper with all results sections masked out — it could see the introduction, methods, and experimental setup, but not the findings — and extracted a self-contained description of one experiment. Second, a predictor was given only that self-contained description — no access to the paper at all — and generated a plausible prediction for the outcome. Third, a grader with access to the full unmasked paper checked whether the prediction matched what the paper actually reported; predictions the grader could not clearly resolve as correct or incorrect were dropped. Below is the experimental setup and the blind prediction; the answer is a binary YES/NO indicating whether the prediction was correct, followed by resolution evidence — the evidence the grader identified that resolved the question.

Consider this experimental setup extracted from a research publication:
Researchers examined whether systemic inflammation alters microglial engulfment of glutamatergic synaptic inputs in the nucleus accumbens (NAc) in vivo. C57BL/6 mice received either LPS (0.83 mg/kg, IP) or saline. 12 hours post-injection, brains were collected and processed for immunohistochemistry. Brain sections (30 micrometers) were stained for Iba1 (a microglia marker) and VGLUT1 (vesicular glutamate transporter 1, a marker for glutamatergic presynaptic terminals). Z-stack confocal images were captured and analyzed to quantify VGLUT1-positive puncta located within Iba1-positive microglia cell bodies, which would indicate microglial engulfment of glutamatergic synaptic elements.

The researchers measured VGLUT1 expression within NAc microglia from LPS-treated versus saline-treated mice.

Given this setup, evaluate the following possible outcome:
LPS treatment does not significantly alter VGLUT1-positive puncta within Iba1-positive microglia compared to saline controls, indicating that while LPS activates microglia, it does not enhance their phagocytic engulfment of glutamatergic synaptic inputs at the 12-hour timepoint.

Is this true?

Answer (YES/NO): NO